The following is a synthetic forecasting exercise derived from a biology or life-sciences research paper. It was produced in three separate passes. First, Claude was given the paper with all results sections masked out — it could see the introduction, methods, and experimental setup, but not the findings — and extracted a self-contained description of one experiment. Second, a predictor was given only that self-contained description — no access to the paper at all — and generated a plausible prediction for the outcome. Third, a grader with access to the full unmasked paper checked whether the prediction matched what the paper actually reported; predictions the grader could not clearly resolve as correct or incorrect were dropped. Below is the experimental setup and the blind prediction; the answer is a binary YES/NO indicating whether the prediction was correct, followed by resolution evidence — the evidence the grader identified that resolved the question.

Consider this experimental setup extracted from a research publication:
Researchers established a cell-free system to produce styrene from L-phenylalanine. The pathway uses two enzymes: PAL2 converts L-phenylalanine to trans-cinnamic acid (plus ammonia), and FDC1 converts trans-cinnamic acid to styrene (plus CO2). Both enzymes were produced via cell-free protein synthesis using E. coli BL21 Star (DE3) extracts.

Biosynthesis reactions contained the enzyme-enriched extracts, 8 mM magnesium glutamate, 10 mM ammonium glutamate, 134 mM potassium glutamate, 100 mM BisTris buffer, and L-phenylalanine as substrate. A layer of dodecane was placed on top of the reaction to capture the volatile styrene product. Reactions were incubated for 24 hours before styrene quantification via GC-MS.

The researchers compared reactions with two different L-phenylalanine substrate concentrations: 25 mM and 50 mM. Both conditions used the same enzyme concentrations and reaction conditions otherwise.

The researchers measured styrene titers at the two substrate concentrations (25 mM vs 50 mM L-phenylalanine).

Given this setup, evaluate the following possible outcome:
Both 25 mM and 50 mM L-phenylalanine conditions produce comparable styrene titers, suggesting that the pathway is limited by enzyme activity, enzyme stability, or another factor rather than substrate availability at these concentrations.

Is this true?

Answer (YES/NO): NO